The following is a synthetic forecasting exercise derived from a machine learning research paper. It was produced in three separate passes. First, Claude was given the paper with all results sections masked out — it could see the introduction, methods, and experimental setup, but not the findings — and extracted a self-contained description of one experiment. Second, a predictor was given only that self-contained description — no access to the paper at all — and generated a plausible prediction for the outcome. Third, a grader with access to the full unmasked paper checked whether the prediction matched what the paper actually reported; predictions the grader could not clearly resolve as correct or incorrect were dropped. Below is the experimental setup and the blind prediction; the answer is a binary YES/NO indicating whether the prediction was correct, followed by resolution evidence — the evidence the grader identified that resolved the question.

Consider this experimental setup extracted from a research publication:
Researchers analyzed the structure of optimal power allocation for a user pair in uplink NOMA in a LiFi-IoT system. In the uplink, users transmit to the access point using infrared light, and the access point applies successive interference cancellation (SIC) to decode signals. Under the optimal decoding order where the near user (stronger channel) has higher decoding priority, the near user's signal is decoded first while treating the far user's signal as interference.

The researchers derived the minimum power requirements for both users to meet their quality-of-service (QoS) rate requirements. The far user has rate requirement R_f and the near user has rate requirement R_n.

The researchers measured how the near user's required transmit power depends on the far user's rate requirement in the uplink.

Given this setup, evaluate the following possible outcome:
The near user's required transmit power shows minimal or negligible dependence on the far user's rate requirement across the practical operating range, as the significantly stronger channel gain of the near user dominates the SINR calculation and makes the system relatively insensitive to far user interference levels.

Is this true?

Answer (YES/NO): NO